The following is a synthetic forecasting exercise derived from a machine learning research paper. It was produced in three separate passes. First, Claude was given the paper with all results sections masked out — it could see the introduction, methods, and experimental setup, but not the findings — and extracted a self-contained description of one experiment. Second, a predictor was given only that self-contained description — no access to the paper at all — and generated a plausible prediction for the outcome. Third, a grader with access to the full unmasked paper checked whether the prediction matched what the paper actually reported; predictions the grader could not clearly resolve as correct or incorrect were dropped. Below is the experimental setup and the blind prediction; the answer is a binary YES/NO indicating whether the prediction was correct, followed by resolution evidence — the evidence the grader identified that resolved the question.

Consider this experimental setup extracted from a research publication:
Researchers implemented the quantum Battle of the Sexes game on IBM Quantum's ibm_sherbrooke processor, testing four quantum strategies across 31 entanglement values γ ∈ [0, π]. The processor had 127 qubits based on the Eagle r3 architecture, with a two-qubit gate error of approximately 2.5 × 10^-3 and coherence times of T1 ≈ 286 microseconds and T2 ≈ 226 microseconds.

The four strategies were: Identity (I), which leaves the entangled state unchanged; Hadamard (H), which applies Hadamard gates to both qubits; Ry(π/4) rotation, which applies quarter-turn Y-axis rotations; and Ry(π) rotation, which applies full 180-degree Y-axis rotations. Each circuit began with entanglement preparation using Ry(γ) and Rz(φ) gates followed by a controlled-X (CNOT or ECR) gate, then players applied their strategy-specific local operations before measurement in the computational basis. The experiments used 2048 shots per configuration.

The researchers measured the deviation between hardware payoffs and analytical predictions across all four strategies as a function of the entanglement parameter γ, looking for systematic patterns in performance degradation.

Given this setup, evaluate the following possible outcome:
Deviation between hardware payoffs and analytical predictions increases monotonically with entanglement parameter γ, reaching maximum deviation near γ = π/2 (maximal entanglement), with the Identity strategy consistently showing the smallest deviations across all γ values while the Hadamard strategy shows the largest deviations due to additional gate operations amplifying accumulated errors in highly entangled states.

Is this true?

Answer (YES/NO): NO